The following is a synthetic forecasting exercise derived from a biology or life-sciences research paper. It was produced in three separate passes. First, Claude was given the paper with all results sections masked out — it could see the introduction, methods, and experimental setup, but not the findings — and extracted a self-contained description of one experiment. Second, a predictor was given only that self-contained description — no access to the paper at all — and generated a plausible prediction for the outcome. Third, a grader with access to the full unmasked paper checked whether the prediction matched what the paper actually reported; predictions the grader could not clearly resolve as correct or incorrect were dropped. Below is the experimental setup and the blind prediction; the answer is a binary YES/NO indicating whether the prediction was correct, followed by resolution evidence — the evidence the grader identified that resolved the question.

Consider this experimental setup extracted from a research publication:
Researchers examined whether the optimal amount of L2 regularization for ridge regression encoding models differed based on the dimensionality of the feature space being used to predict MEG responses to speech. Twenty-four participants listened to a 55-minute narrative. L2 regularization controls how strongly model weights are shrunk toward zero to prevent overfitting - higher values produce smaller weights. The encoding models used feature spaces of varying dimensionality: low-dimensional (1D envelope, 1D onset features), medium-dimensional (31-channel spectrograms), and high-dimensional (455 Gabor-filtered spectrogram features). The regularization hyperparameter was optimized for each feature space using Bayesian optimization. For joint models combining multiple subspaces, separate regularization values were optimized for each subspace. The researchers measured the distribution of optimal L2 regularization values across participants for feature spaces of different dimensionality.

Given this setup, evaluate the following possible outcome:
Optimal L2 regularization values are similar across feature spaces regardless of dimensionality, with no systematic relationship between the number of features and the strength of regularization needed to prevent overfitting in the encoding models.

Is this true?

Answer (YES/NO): NO